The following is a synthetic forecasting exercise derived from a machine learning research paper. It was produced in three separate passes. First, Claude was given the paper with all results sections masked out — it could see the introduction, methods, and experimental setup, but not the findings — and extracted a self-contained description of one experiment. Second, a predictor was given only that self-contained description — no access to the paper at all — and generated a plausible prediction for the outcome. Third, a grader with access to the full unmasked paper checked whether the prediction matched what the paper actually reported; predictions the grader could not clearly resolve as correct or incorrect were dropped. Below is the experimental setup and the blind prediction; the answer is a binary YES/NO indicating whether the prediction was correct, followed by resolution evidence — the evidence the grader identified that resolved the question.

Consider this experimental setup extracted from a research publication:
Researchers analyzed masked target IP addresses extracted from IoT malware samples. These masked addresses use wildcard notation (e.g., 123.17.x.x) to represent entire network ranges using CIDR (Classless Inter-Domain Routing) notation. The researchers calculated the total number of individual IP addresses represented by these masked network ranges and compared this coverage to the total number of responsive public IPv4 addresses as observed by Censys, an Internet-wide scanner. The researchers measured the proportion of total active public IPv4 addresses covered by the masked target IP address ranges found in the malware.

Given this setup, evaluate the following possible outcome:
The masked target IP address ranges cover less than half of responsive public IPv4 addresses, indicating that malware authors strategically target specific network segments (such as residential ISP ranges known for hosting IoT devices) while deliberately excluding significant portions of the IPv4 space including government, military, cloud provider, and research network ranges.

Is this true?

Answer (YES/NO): NO